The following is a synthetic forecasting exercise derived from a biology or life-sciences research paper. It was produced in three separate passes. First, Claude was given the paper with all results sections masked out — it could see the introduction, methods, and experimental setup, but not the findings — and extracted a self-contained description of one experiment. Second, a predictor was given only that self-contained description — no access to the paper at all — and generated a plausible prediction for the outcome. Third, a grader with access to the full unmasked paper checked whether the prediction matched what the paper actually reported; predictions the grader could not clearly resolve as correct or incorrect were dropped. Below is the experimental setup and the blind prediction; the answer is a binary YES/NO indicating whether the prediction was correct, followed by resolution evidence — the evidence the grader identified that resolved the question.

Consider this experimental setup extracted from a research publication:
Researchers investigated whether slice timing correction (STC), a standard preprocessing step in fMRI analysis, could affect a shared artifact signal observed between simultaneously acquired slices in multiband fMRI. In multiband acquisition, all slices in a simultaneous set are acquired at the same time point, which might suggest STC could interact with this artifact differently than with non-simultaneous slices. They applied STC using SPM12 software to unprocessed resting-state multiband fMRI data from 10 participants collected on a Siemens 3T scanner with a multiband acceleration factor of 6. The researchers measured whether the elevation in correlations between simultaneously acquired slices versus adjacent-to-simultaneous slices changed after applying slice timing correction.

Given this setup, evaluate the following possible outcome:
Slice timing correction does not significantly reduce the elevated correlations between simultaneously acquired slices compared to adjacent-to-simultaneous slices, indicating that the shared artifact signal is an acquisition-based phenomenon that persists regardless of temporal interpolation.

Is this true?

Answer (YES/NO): YES